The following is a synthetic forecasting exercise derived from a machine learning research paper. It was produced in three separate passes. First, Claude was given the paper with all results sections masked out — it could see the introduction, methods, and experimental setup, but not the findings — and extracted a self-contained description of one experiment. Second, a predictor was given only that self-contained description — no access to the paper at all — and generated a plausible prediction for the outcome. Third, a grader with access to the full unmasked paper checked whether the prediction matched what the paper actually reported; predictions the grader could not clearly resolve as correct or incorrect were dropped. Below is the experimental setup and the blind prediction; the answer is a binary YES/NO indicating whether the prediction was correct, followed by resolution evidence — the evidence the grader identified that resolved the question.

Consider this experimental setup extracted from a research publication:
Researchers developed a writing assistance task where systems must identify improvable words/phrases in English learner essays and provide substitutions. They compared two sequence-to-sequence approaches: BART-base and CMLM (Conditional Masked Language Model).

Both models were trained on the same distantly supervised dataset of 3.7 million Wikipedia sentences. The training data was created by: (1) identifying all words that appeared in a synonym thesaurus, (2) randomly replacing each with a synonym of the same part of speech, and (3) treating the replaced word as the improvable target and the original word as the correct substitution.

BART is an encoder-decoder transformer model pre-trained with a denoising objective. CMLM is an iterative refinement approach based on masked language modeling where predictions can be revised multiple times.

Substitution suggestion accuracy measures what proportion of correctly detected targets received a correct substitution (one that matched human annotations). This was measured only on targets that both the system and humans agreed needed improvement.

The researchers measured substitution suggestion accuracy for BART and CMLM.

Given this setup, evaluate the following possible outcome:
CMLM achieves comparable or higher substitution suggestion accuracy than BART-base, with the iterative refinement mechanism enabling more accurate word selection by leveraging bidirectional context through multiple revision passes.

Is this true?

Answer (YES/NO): NO